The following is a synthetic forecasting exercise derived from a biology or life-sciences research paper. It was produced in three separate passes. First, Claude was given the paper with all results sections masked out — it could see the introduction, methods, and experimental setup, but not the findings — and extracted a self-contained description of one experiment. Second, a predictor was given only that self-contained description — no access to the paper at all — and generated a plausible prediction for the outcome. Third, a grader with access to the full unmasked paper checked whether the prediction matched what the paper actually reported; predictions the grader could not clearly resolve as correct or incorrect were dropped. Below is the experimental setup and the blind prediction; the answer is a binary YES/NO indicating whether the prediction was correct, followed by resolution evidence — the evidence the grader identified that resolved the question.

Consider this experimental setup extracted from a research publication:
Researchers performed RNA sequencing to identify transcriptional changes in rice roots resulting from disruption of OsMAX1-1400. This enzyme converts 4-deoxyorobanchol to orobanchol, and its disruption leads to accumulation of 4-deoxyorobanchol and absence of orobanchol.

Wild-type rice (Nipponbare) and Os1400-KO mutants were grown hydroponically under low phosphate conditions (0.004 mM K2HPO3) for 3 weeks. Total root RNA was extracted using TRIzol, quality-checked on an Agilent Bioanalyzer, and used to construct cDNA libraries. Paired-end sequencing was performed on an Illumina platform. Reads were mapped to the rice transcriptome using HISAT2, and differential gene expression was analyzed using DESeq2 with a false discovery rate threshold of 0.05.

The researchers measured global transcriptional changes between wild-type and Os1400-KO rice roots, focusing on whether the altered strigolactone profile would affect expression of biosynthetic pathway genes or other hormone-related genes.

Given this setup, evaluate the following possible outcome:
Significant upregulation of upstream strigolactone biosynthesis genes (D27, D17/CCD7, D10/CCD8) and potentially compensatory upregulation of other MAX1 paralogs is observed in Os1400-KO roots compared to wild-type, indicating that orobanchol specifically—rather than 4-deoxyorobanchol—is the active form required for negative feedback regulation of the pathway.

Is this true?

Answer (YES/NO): NO